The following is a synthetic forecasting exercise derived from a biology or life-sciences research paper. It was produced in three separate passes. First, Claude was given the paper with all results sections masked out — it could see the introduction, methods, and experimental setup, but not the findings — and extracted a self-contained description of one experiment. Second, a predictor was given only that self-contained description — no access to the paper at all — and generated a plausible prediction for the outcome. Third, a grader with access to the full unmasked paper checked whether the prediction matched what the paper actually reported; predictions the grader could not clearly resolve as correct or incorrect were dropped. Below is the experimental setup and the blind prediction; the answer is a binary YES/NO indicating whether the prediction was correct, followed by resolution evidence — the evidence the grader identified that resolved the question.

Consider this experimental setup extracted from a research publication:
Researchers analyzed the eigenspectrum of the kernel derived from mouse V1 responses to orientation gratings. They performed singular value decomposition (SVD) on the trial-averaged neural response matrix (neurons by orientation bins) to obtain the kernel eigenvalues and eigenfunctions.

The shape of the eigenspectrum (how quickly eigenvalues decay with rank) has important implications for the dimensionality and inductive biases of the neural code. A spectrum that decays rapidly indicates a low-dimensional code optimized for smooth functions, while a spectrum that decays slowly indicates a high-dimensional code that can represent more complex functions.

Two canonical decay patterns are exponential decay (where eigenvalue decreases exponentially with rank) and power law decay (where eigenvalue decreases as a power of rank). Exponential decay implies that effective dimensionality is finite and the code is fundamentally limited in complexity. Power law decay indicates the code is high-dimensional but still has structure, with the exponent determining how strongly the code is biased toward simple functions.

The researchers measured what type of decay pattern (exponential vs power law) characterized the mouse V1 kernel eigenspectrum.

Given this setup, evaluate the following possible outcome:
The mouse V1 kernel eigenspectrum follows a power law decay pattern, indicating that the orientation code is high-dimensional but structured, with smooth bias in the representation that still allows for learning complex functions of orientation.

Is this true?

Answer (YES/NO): YES